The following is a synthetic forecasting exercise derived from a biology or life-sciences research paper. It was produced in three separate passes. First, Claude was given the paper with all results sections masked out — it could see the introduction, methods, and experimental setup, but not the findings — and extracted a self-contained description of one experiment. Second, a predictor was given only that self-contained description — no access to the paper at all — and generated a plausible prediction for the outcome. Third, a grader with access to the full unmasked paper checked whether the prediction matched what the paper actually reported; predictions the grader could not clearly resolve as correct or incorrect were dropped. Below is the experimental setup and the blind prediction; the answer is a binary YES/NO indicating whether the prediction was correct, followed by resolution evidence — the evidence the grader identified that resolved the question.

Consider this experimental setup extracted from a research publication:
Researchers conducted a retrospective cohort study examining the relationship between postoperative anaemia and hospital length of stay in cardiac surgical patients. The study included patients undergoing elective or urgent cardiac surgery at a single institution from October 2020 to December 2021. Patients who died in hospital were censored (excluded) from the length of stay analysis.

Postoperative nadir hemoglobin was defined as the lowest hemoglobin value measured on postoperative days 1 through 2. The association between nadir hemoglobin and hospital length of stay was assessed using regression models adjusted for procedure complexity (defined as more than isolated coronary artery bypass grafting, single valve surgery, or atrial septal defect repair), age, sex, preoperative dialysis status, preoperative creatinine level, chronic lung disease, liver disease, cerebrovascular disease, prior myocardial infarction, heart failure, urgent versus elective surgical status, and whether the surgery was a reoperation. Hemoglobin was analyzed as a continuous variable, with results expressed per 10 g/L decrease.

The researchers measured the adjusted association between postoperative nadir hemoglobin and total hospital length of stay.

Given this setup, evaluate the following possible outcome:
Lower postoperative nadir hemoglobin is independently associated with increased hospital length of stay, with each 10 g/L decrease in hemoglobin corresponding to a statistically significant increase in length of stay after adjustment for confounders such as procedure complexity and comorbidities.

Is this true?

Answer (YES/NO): YES